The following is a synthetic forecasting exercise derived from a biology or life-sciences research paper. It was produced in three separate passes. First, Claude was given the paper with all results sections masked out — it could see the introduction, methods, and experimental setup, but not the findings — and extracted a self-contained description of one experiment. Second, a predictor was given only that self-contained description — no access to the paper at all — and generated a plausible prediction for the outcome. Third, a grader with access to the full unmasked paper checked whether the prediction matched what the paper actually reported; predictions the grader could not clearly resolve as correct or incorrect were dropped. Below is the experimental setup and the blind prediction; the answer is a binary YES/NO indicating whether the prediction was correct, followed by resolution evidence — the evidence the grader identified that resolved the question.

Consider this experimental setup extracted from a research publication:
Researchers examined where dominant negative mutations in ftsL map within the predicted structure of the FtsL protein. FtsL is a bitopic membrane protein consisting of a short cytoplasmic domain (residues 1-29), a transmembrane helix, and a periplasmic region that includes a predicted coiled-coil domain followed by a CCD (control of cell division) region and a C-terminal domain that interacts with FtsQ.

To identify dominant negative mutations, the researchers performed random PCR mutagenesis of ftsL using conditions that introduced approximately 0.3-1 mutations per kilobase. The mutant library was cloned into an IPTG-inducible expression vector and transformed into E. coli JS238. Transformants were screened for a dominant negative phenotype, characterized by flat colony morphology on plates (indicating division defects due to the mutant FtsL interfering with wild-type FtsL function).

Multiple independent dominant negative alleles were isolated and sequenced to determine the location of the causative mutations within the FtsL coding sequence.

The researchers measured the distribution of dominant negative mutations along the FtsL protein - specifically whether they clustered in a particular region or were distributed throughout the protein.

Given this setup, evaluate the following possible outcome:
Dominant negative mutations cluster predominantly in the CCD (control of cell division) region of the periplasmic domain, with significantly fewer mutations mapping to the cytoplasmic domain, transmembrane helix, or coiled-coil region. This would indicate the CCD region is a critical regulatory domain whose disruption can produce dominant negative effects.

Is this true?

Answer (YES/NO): YES